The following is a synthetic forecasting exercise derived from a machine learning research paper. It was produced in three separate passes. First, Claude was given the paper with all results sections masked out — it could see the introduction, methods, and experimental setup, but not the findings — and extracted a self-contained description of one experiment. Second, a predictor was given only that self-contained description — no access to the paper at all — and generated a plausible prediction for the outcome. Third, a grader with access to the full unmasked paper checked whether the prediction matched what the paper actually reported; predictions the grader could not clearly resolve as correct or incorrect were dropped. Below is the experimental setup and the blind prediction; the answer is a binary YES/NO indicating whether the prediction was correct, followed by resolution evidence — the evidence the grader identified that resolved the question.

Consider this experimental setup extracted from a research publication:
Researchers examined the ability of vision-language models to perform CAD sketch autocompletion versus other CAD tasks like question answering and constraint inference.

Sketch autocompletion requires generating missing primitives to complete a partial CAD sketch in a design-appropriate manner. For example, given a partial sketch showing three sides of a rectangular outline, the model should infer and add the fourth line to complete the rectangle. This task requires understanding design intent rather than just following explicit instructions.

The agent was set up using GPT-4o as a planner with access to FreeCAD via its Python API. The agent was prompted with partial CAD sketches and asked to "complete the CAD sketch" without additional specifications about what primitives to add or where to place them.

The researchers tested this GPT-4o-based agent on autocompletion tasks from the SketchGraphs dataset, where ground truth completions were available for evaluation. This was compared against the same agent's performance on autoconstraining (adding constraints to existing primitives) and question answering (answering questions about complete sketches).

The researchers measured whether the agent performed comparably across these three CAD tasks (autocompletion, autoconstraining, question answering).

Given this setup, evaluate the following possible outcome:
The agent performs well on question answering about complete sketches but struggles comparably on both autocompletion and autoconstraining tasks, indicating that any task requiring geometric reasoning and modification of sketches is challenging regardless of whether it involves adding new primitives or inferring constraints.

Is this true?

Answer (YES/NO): NO